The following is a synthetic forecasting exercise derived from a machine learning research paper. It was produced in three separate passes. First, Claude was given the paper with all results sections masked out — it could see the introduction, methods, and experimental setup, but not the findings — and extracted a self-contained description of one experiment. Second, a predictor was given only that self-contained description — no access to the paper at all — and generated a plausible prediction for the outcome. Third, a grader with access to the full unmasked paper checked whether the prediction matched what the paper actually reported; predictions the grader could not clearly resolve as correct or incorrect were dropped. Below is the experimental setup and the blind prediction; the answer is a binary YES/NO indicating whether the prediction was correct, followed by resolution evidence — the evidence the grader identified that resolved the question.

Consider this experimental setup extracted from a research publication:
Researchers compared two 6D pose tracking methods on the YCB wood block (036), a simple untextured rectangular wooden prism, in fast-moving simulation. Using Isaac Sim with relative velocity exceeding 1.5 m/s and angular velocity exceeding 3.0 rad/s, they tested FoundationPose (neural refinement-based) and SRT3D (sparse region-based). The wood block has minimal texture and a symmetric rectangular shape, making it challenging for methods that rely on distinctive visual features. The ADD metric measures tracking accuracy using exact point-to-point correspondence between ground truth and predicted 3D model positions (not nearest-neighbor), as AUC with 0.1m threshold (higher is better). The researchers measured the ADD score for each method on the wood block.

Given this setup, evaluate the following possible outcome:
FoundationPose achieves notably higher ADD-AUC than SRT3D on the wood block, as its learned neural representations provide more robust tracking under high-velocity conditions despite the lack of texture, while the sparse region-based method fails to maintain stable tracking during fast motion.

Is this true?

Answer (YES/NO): YES